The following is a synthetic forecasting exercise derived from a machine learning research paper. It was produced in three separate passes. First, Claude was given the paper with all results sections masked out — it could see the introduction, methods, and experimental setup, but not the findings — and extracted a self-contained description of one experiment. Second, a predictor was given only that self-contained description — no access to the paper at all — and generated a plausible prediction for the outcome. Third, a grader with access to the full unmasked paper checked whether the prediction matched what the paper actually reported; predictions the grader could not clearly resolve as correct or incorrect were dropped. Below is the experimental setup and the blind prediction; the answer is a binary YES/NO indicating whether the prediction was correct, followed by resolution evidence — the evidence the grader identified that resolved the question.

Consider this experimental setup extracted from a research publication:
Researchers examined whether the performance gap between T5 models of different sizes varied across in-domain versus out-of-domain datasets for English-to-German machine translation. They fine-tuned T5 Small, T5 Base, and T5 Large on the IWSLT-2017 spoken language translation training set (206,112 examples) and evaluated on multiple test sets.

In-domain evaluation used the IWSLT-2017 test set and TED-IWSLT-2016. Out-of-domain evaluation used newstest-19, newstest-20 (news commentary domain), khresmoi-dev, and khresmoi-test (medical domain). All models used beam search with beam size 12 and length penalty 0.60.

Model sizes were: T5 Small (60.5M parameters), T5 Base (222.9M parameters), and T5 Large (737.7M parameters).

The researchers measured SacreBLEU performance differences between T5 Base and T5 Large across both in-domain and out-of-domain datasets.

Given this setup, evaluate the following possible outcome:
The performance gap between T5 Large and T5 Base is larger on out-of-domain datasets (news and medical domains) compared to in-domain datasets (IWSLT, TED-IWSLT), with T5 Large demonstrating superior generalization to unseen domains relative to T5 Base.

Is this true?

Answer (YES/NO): NO